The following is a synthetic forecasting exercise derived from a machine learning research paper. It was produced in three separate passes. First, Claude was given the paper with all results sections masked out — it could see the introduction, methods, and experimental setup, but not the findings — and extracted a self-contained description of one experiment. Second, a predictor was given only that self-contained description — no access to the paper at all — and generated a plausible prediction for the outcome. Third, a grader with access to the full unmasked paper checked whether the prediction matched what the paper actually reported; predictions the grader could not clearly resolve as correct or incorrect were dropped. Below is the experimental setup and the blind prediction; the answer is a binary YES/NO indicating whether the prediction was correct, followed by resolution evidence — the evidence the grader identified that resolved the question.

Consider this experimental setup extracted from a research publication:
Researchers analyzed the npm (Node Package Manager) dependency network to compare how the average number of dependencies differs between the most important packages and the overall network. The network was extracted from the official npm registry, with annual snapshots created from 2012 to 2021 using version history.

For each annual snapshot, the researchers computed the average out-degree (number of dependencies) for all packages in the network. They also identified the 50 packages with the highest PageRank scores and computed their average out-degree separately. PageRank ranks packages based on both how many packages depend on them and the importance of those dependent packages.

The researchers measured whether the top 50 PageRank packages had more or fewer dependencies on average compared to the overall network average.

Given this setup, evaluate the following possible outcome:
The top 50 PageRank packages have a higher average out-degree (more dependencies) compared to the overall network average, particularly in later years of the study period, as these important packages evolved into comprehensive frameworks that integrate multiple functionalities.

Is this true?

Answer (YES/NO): NO